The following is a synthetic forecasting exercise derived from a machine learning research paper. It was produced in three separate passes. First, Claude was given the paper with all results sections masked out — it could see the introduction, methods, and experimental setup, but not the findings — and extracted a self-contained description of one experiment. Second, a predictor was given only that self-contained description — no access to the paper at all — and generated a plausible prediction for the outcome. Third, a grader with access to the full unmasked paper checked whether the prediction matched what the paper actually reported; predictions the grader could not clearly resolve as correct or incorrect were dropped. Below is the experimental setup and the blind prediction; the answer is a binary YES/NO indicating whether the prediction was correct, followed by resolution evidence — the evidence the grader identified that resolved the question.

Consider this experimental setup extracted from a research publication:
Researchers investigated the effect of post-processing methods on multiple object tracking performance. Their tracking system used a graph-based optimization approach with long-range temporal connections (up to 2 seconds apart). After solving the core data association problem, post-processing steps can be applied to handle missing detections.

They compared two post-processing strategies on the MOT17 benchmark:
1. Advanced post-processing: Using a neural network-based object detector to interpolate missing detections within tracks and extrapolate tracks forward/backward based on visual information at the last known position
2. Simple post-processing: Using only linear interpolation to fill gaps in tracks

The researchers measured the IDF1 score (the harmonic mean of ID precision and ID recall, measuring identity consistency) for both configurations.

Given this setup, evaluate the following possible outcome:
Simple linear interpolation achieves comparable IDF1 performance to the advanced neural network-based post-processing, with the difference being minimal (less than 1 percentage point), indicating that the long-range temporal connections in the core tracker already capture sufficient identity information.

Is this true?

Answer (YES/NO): YES